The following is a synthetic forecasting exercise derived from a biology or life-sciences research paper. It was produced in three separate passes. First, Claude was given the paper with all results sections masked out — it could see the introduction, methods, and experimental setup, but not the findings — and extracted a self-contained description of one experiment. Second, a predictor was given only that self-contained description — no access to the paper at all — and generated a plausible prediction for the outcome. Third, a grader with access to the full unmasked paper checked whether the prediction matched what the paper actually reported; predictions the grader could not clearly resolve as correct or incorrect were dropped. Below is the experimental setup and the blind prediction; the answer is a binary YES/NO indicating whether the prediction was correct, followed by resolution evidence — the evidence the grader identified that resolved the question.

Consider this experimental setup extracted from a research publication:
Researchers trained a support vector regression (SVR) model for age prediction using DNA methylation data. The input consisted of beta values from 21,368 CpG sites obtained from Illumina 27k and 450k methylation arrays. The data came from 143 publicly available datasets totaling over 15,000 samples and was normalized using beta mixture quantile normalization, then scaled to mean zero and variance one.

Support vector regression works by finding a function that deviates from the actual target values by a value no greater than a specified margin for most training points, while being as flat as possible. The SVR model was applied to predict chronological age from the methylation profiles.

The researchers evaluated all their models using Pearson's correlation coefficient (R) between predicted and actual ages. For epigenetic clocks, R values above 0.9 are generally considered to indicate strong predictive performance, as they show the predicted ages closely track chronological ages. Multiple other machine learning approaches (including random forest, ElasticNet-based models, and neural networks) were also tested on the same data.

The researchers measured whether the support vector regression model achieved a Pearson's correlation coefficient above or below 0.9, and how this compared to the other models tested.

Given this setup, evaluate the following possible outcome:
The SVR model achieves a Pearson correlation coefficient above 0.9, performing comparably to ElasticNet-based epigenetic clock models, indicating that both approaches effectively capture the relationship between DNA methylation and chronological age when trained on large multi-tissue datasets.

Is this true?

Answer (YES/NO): NO